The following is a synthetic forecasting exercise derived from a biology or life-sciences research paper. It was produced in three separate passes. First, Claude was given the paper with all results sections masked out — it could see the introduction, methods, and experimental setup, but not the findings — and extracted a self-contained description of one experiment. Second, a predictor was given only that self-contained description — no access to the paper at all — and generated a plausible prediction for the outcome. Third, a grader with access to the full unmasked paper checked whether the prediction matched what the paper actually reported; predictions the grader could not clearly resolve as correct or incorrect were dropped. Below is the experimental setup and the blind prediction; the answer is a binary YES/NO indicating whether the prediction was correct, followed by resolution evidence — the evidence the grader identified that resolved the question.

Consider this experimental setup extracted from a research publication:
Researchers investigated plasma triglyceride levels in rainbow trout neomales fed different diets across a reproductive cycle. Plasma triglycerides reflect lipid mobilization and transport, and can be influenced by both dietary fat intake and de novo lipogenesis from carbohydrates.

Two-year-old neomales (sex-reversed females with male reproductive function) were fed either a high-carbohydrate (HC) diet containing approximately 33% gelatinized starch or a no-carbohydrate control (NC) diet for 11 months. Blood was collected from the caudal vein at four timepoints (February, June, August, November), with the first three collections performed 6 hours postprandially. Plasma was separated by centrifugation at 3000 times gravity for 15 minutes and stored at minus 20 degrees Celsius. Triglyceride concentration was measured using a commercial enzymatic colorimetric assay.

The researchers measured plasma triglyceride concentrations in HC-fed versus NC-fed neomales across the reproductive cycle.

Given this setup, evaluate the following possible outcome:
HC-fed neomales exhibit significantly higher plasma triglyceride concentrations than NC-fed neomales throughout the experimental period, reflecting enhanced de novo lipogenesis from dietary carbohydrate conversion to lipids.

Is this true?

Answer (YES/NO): NO